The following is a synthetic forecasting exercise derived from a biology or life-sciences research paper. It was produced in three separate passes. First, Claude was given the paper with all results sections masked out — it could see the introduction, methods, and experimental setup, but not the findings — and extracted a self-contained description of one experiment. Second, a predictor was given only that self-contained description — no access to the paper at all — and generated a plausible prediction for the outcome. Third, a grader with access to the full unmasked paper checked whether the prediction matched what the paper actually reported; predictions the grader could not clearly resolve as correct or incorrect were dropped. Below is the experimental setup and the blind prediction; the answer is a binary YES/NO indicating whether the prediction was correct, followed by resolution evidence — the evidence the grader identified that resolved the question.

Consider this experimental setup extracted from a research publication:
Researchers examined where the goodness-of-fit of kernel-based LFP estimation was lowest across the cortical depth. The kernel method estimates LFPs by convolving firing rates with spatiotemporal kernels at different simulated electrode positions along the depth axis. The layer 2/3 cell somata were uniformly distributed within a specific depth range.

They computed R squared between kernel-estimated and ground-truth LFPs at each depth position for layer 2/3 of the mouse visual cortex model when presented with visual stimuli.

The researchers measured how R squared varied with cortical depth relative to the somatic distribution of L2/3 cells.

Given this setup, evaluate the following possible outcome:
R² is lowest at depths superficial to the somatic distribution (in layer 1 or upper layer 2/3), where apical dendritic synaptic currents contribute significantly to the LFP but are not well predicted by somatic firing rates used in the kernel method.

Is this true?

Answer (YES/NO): NO